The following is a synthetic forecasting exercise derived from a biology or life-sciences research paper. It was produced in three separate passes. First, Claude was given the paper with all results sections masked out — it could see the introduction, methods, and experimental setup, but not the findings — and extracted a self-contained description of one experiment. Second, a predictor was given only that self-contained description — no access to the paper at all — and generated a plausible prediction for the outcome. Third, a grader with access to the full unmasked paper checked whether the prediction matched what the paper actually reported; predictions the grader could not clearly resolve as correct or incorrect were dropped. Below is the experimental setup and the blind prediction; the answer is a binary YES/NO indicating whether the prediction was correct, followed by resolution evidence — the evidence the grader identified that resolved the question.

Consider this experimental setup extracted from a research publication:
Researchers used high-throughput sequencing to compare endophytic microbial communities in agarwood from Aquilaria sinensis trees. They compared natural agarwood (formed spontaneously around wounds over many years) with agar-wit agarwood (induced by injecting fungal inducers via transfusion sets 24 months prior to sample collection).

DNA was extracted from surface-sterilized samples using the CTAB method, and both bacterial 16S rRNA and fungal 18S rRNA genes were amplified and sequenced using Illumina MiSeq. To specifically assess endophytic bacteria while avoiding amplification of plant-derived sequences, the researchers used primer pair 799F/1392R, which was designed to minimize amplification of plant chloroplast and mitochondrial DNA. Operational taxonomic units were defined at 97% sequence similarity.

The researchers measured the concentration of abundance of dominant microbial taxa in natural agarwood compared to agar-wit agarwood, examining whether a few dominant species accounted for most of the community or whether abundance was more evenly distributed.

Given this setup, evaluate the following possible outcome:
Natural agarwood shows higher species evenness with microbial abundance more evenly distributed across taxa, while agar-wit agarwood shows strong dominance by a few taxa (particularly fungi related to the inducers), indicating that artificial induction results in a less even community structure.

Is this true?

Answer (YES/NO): NO